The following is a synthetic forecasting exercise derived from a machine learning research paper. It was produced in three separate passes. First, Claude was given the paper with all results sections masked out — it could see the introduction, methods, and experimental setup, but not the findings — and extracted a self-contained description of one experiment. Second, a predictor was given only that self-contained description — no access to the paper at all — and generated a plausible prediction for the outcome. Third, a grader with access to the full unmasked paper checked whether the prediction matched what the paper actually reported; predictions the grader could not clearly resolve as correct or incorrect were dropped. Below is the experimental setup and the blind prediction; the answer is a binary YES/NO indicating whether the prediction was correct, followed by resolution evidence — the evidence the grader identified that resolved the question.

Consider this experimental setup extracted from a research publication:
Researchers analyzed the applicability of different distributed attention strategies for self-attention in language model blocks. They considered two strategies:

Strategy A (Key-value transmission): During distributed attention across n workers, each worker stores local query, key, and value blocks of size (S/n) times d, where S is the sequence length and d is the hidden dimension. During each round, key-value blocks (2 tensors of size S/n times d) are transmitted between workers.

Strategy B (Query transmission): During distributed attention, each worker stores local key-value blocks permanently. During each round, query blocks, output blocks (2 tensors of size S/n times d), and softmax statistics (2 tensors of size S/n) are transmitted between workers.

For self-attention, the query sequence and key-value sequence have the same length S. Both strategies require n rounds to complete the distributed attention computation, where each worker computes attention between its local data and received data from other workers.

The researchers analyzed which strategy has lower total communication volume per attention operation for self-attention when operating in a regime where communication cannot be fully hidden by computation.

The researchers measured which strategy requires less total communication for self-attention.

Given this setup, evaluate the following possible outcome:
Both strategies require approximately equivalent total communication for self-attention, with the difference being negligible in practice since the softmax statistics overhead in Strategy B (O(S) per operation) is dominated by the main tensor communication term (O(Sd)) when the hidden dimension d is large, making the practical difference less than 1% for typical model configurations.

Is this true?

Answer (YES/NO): NO